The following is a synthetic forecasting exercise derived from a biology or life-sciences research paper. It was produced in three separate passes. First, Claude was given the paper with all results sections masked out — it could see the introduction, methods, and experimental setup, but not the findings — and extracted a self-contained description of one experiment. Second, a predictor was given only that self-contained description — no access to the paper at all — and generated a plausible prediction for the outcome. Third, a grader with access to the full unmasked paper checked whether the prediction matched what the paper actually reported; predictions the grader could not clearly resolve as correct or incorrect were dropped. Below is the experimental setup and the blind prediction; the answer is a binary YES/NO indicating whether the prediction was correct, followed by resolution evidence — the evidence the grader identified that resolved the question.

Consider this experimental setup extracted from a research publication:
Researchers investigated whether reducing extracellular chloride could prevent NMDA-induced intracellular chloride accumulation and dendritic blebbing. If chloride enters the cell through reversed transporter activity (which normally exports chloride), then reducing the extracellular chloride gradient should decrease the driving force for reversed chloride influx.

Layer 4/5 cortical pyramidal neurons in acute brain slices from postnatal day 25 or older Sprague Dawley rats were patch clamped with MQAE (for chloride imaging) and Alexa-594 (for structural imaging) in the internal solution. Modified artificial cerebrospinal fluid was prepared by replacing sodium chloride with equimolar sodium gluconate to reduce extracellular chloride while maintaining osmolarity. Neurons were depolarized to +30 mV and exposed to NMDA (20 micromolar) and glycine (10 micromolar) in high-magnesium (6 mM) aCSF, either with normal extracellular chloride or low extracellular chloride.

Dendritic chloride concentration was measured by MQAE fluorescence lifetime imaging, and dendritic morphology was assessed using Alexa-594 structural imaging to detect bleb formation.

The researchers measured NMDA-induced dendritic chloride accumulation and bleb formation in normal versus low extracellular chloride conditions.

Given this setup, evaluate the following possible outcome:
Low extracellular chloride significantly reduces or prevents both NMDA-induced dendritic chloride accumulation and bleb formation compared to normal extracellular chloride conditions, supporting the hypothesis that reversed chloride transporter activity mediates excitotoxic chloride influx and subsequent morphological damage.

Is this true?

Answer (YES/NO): YES